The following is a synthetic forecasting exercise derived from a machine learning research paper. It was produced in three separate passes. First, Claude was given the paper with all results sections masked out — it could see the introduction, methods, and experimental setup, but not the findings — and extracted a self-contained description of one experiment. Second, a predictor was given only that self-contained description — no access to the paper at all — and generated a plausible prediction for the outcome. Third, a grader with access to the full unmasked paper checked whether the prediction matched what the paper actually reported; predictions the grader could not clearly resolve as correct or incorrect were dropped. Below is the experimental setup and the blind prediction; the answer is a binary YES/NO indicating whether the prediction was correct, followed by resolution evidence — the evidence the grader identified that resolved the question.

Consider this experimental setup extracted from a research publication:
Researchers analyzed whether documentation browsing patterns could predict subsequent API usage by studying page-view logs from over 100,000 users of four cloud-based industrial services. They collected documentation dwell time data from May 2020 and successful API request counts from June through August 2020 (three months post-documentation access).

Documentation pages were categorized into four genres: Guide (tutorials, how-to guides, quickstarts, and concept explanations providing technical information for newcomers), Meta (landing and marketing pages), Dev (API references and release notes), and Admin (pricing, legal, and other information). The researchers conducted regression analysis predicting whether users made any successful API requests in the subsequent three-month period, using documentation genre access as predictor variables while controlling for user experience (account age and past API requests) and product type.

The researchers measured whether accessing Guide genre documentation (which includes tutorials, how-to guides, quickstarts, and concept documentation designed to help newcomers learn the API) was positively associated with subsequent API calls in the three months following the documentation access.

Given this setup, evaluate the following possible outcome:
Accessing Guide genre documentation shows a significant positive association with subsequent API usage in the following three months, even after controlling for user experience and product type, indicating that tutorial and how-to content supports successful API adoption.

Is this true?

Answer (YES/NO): YES